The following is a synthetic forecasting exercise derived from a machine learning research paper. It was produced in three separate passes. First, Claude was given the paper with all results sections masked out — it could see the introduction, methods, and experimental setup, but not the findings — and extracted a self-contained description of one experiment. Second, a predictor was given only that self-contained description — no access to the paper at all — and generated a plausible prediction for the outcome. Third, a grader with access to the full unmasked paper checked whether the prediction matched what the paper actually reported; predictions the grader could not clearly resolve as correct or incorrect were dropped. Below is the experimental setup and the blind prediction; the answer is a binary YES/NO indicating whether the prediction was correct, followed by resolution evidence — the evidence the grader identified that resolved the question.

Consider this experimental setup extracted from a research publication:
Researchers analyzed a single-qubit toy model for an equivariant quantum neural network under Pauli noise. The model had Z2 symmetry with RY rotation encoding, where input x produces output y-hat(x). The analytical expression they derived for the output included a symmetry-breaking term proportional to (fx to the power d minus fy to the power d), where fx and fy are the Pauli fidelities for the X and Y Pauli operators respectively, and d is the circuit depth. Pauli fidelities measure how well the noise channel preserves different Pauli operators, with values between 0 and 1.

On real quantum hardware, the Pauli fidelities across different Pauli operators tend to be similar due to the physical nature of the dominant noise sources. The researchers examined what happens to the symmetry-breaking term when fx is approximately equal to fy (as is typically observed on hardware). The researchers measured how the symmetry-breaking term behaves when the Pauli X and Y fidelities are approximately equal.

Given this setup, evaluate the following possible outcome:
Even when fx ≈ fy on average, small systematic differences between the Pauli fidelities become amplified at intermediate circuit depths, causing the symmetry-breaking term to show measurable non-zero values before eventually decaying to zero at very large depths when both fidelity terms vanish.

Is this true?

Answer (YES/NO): NO